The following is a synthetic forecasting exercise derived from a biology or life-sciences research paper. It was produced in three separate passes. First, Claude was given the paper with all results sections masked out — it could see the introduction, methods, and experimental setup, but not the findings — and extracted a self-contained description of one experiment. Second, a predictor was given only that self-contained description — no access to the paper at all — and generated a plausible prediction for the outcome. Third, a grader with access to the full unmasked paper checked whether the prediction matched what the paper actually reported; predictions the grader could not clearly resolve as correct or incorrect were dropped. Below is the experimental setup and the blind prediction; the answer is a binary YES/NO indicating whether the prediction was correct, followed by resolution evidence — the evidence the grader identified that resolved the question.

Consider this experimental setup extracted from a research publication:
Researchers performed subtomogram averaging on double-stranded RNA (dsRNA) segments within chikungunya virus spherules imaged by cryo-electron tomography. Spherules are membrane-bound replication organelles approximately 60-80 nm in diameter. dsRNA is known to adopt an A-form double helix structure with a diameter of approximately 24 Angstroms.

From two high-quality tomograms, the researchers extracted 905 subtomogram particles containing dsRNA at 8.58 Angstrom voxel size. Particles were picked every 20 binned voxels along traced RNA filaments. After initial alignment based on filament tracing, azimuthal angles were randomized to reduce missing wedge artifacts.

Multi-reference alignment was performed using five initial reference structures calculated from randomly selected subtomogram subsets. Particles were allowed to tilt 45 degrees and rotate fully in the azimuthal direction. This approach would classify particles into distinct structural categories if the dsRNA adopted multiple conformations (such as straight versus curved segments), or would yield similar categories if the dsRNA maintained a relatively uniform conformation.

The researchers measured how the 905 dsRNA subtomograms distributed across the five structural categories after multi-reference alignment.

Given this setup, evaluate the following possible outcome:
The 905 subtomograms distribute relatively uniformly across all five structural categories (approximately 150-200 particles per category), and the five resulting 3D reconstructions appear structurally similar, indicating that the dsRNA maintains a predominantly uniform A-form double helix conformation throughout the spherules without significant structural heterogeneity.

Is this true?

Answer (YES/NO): NO